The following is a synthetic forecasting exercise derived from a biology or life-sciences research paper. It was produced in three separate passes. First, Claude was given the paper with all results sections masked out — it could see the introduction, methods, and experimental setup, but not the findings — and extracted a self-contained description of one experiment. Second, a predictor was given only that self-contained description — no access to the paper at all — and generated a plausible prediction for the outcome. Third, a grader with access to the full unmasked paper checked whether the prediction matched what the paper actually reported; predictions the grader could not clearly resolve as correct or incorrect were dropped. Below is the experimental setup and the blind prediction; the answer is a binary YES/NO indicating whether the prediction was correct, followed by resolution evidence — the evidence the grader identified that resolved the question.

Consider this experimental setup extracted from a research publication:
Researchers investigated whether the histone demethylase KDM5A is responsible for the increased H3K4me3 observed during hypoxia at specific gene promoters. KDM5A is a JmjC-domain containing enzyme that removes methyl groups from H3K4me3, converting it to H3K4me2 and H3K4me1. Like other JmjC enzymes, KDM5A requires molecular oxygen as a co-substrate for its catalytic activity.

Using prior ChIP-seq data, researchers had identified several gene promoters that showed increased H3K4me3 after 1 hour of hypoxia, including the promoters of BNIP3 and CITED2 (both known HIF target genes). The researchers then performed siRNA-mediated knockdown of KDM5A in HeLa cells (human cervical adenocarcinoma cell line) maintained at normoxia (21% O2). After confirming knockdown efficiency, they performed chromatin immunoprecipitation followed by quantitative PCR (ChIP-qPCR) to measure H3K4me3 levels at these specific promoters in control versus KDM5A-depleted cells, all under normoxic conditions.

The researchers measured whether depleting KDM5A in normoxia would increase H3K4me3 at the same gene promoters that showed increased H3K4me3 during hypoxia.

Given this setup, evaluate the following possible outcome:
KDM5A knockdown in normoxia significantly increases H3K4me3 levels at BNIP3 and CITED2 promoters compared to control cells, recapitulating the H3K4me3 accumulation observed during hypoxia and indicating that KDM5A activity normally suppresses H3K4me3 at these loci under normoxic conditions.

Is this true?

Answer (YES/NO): NO